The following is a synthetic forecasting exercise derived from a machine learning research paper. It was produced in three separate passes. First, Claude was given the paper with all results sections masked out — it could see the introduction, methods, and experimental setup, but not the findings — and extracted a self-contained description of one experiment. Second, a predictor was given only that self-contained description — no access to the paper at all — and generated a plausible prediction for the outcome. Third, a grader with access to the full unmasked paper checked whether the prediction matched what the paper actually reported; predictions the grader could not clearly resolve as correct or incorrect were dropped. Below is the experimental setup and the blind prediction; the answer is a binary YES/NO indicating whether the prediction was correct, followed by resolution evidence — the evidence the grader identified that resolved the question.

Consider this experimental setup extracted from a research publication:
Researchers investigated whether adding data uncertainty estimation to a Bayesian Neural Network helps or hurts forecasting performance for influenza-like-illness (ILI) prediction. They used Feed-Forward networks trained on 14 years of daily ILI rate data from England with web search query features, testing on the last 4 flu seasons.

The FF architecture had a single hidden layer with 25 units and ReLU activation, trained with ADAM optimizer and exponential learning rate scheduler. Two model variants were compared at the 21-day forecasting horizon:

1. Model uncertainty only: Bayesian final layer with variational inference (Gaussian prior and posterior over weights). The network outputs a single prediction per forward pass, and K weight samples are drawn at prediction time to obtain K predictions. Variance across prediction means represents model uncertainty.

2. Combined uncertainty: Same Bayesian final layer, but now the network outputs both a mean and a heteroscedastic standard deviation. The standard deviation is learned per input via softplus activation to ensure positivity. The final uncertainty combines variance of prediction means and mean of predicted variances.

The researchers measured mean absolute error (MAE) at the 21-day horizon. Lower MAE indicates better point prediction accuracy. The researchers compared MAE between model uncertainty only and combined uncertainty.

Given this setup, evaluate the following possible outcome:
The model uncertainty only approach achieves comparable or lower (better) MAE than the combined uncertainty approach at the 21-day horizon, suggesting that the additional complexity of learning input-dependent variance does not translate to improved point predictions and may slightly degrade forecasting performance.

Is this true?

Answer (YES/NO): NO